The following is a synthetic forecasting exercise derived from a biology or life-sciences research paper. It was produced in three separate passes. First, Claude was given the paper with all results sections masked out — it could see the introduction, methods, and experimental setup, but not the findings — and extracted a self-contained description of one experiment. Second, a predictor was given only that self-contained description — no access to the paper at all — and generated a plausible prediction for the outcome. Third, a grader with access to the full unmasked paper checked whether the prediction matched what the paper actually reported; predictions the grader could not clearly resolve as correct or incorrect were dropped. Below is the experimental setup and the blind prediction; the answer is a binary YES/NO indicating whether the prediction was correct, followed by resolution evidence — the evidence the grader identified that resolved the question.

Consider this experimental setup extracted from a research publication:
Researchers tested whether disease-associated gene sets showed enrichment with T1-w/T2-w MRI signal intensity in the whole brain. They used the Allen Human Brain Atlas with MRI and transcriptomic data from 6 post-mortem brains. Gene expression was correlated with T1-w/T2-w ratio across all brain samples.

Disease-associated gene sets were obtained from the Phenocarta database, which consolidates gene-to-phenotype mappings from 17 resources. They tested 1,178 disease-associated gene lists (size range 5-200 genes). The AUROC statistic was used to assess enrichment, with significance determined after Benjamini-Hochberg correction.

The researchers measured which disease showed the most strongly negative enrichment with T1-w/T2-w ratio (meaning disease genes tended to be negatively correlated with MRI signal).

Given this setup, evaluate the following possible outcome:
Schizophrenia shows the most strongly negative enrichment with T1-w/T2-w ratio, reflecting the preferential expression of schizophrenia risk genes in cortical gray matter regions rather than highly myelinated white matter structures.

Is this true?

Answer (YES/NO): NO